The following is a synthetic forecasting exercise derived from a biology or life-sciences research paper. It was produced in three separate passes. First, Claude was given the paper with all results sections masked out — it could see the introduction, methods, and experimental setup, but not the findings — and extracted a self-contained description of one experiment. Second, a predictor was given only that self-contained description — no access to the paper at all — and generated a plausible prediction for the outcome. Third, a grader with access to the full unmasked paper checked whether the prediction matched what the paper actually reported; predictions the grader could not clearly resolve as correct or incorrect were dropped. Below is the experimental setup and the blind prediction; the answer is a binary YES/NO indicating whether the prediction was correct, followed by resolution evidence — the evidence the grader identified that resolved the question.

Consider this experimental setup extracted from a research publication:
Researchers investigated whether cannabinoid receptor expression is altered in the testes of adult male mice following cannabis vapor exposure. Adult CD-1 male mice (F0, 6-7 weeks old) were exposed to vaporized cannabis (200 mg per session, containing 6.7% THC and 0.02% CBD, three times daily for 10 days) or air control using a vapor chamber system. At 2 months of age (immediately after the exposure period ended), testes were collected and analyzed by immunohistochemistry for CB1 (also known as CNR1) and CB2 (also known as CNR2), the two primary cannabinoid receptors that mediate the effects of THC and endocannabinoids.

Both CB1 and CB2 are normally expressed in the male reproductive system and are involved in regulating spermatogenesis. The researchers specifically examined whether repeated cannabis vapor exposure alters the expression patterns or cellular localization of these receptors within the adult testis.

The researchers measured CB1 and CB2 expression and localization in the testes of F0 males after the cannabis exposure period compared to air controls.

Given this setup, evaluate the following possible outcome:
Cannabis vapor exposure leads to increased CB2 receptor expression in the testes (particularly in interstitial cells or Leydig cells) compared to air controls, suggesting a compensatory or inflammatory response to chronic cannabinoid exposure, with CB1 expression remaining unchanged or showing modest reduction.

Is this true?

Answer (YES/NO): NO